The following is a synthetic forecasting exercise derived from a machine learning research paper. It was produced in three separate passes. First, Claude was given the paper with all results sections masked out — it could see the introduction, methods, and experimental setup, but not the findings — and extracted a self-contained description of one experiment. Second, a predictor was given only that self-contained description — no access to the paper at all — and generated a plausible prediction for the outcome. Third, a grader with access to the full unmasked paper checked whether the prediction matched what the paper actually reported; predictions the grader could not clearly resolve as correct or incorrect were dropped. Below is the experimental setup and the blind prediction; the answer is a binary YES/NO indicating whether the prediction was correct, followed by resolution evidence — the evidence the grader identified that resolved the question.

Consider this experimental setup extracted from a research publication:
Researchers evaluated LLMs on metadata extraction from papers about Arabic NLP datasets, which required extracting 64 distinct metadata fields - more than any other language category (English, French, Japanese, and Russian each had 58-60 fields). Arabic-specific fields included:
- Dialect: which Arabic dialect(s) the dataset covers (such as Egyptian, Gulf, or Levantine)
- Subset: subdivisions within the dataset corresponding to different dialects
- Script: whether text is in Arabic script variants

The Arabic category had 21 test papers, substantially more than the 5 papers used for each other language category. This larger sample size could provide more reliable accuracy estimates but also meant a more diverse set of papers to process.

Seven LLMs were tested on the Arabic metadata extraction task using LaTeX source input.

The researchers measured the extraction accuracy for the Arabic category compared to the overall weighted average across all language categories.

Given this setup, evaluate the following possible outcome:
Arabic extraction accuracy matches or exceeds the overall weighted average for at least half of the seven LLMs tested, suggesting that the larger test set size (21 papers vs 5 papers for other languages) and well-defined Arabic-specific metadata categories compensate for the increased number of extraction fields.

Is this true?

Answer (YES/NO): NO